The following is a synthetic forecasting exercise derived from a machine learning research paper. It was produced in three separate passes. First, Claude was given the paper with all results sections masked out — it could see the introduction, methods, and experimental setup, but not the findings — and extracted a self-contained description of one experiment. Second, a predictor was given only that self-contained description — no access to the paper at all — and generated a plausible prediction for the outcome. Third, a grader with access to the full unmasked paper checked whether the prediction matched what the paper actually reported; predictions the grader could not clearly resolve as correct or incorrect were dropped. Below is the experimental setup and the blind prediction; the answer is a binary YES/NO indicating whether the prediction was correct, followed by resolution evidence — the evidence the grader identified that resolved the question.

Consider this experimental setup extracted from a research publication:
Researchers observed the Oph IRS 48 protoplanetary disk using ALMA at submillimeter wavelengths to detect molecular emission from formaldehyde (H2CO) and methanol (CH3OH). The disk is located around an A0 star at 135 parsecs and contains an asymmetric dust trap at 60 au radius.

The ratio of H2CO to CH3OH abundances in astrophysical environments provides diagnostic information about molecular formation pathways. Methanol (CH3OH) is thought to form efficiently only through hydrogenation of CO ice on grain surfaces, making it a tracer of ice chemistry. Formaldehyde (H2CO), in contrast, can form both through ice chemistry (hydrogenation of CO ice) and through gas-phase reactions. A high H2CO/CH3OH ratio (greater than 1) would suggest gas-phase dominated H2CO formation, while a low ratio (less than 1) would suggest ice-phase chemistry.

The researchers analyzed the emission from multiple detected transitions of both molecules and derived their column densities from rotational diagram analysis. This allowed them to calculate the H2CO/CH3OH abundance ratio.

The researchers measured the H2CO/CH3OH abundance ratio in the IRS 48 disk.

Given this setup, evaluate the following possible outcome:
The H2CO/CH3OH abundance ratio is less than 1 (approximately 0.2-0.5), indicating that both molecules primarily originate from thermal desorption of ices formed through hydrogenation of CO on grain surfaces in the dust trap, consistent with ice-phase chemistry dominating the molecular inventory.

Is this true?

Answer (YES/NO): YES